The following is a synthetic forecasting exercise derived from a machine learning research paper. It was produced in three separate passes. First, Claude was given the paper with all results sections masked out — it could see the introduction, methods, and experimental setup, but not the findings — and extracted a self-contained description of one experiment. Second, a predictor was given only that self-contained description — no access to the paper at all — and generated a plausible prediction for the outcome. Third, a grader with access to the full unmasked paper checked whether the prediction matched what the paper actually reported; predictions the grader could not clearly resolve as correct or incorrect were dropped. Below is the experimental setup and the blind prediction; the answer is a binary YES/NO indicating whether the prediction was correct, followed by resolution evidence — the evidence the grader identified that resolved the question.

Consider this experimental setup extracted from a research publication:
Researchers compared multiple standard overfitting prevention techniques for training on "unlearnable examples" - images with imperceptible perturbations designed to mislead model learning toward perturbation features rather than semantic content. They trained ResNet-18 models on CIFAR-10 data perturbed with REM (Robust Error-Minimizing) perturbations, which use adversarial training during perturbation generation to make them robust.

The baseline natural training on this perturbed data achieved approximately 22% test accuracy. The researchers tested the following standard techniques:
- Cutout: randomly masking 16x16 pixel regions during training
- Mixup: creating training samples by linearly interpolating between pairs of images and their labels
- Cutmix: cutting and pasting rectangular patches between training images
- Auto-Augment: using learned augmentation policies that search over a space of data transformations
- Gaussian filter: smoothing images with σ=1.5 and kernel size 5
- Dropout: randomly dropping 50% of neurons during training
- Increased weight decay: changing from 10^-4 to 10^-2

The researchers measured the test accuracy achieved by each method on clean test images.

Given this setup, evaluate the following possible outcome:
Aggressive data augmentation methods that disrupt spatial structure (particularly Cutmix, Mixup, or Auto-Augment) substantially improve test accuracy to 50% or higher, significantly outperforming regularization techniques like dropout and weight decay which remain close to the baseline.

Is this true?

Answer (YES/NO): NO